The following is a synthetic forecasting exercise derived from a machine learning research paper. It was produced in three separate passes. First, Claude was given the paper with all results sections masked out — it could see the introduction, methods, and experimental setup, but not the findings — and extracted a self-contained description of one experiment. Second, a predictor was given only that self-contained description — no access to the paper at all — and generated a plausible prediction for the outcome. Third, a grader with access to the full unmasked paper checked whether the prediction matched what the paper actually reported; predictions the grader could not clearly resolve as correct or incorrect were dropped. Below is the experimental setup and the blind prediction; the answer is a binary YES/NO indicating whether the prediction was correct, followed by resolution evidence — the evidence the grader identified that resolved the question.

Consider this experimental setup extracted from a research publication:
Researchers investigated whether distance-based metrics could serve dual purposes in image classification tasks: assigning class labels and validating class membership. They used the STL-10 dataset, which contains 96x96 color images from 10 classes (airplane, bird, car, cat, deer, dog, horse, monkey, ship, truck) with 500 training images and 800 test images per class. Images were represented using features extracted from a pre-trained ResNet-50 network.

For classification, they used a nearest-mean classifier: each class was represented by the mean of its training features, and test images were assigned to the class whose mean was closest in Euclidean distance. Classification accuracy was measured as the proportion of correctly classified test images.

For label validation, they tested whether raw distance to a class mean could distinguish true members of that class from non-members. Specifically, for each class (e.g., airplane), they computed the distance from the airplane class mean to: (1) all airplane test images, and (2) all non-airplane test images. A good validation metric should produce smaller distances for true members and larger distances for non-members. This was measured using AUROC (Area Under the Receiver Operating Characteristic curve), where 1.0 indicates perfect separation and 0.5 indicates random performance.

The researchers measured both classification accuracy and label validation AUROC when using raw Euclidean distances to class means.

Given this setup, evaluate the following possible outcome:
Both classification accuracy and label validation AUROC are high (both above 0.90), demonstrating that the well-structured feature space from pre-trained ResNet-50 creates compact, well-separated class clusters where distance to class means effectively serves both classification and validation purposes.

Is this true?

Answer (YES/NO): NO